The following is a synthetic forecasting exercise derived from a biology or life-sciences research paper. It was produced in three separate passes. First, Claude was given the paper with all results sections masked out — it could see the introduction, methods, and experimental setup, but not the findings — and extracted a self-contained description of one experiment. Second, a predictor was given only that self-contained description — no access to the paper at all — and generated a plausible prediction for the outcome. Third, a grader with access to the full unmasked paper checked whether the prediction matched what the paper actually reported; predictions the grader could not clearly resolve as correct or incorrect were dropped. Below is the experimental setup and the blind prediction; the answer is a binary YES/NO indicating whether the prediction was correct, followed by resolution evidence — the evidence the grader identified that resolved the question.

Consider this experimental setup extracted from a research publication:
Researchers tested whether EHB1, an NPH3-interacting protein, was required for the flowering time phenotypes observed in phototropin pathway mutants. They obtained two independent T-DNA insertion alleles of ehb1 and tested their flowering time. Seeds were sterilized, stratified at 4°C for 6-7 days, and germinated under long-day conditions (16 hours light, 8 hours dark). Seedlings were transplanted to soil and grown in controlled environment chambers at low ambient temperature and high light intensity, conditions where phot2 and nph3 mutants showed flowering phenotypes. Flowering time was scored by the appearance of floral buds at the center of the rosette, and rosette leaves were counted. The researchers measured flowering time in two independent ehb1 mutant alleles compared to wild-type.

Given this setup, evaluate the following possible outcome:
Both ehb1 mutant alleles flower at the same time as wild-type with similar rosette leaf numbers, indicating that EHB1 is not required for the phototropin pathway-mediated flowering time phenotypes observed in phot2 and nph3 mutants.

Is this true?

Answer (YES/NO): NO